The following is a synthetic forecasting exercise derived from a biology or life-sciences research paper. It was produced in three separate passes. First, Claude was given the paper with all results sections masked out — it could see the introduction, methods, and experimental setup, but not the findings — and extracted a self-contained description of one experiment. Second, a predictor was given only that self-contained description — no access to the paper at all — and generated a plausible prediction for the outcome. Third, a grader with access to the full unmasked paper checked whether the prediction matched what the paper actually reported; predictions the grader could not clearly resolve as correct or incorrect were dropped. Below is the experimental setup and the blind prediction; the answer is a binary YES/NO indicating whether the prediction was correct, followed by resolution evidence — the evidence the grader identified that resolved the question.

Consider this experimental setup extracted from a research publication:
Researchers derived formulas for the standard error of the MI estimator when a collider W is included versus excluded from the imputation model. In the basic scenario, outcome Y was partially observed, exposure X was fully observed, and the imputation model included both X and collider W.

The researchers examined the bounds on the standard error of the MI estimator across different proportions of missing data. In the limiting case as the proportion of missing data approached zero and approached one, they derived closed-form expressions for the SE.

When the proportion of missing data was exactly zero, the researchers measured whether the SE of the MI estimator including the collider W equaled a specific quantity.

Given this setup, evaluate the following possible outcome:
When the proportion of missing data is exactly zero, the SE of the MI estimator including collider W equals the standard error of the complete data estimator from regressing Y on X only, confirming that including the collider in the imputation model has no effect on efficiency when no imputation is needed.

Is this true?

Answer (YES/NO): NO